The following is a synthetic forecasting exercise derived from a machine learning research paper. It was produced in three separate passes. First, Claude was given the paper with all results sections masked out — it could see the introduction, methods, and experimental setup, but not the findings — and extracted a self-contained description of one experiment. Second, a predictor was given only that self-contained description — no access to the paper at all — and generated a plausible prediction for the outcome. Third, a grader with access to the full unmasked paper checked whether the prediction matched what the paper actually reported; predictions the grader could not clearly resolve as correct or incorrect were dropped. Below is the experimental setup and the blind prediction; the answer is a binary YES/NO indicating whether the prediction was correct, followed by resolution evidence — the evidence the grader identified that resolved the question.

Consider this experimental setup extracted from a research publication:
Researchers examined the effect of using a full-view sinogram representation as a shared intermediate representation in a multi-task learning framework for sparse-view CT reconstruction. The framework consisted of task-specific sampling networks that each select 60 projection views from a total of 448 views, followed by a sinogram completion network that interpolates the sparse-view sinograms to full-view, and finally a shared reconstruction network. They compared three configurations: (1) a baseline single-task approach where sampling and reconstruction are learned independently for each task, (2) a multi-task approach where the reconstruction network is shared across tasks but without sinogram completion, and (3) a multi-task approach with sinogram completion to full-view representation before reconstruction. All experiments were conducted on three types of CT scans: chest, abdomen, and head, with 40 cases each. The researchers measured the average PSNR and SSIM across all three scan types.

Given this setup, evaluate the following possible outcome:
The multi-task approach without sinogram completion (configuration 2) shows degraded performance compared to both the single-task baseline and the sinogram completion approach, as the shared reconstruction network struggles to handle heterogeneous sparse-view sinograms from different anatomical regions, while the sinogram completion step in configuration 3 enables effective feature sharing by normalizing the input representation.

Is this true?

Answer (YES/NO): NO